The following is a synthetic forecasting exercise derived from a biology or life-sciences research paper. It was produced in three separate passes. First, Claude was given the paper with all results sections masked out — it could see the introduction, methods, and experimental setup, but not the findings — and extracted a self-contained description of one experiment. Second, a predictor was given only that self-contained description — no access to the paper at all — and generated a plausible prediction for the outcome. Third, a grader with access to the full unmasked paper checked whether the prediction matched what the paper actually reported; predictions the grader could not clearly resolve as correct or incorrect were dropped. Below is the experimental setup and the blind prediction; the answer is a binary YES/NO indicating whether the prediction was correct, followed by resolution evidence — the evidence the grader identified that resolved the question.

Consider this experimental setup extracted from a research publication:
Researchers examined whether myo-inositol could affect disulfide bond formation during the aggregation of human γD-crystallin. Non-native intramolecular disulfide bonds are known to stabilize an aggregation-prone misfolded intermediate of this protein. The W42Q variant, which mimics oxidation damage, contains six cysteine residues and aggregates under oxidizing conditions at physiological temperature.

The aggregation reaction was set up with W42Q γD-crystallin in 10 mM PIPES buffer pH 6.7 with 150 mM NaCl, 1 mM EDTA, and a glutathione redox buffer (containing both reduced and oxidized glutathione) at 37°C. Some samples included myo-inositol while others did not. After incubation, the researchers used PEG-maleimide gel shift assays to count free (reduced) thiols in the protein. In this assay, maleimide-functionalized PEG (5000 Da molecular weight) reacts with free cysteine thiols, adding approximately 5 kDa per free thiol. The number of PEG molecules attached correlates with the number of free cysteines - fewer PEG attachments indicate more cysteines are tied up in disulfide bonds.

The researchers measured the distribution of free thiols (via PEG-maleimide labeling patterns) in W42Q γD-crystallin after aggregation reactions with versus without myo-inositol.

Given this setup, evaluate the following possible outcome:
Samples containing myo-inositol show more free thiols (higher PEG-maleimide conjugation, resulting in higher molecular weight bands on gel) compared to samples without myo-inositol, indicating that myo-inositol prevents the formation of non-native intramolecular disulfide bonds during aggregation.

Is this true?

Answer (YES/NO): YES